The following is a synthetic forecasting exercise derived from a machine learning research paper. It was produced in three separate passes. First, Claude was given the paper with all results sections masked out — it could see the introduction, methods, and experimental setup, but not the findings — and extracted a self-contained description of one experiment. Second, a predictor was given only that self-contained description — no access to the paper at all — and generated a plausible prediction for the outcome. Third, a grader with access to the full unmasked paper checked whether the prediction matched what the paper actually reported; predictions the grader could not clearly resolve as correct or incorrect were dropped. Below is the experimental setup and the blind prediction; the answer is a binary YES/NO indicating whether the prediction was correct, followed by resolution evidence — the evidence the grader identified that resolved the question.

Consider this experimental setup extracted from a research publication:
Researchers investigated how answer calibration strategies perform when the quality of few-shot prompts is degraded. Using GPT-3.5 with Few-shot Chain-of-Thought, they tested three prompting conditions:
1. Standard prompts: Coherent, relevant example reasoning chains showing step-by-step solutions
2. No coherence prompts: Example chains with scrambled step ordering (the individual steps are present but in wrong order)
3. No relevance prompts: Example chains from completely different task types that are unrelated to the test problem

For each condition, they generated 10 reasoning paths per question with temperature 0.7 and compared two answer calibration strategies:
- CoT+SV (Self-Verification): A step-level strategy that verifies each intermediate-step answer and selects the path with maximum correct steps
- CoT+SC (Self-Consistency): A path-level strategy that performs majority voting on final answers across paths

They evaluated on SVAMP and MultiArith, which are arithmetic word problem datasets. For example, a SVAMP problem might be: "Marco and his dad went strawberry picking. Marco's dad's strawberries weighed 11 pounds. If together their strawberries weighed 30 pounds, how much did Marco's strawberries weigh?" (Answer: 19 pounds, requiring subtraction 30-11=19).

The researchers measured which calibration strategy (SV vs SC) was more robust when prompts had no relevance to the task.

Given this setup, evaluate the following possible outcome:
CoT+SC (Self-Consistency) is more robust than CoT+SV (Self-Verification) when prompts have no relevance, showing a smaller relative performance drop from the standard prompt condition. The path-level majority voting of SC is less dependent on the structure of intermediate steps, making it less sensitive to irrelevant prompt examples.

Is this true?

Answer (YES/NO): NO